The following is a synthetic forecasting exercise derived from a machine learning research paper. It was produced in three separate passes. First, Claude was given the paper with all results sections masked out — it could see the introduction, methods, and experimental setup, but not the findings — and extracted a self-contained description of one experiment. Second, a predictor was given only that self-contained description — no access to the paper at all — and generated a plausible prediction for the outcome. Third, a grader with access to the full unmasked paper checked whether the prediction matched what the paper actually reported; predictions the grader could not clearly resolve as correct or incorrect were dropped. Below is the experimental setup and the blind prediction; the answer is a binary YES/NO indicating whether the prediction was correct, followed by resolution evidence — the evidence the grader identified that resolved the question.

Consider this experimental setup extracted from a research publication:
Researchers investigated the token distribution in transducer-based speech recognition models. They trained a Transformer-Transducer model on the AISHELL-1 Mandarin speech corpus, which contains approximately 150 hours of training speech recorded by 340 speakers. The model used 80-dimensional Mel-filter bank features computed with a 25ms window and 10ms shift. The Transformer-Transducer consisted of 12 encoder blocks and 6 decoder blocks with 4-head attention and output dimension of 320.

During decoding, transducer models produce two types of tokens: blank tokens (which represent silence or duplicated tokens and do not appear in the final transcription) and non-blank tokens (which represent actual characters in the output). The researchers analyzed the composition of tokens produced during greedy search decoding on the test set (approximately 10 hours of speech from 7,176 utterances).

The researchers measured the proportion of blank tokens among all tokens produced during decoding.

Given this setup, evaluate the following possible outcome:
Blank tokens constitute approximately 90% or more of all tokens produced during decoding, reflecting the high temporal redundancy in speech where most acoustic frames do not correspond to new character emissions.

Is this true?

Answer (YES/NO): YES